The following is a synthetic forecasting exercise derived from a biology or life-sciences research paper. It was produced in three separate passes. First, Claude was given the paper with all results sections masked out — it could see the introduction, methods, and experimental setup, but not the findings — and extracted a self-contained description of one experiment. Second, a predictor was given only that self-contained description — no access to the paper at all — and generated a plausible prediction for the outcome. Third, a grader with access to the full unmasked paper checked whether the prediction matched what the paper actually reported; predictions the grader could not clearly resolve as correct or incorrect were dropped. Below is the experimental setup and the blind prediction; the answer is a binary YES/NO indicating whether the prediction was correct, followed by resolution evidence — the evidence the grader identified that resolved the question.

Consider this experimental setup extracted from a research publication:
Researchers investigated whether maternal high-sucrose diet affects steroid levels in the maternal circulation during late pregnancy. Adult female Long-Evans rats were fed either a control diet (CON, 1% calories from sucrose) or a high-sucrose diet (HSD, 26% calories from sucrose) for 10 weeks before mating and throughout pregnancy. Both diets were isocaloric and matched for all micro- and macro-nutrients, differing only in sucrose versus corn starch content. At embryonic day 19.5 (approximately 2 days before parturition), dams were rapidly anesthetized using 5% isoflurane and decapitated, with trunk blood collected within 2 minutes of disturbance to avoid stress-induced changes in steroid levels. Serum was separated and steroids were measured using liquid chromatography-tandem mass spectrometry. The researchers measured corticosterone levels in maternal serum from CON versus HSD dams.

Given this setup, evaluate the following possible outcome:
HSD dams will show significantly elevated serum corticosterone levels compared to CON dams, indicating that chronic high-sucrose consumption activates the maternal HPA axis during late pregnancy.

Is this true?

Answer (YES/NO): NO